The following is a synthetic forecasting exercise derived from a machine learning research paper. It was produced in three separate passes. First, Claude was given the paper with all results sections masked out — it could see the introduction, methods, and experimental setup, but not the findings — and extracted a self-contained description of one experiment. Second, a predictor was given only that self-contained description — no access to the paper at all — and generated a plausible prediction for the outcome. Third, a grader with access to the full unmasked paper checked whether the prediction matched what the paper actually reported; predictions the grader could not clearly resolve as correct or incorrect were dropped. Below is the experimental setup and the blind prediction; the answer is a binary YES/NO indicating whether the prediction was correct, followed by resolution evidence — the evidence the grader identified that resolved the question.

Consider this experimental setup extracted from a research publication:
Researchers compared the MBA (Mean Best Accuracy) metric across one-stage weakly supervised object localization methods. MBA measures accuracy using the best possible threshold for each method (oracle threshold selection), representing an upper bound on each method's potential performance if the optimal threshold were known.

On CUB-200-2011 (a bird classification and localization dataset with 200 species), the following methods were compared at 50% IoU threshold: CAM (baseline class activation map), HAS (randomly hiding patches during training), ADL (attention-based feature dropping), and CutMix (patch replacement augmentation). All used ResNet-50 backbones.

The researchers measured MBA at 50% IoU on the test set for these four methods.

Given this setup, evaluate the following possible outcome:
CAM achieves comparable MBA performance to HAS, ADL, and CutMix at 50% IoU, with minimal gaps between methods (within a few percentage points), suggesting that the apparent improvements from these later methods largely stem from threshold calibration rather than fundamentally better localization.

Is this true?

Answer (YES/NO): NO